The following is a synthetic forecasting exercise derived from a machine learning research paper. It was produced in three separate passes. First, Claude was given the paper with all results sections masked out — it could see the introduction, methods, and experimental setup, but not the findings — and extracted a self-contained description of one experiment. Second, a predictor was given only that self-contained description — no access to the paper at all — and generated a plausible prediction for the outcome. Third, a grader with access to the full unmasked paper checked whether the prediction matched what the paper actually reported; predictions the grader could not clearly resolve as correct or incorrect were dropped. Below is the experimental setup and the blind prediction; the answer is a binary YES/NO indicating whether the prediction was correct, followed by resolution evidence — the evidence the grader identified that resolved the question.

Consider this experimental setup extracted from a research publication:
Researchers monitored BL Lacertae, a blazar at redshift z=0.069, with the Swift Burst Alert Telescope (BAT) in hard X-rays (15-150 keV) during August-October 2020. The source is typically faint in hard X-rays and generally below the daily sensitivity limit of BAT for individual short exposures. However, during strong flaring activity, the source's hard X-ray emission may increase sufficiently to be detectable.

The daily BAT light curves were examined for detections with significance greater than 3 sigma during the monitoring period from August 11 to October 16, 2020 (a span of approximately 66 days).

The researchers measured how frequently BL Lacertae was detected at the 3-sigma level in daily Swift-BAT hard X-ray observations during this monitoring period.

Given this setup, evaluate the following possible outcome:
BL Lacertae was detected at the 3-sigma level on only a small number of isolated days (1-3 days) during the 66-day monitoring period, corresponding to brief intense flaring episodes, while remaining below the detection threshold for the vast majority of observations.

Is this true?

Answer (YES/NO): YES